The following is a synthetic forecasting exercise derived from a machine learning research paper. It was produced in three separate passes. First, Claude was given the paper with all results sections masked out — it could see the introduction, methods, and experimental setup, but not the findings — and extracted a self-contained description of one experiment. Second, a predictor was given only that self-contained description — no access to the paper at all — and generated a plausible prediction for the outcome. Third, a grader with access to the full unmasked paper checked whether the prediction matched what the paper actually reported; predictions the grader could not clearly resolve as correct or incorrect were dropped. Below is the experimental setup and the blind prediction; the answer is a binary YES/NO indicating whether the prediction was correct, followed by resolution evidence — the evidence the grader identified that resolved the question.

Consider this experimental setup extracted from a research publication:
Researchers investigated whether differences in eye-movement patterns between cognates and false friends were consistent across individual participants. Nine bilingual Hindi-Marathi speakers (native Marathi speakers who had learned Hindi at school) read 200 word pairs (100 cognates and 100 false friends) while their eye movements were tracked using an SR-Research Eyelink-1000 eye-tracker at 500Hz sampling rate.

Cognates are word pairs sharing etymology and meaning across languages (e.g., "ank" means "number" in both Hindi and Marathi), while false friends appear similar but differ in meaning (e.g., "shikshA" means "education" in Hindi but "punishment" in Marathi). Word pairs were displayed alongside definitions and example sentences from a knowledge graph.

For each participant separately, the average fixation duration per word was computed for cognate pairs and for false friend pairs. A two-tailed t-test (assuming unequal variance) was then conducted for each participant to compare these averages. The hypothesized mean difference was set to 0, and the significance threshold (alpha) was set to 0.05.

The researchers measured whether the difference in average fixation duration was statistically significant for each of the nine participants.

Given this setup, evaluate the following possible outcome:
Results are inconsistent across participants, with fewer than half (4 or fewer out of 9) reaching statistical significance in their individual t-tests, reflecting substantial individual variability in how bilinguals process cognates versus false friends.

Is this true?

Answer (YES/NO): NO